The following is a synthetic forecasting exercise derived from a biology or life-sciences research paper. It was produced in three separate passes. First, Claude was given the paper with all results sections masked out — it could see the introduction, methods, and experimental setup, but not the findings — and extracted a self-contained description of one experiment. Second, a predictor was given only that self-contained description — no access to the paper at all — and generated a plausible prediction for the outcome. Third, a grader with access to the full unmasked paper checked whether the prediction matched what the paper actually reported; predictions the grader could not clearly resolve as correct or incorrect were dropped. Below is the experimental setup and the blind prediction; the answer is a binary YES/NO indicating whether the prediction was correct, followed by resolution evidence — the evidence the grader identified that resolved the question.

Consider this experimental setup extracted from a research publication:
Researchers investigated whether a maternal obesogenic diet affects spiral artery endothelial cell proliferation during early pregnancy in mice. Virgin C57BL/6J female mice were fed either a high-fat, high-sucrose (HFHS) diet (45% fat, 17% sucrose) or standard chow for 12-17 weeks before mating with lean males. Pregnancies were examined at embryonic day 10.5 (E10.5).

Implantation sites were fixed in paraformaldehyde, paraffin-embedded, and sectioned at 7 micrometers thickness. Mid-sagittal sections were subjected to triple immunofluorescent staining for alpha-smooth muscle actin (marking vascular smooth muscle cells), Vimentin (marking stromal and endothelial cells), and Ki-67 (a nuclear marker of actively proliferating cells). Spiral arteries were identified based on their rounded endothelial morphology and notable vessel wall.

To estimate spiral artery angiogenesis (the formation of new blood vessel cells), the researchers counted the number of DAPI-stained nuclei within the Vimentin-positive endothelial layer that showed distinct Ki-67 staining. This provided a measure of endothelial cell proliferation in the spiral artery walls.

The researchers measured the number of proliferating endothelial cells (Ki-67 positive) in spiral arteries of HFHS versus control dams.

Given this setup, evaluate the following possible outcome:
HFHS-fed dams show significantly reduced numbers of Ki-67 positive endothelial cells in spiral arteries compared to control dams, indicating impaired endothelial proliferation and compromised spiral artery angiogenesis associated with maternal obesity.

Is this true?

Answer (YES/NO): NO